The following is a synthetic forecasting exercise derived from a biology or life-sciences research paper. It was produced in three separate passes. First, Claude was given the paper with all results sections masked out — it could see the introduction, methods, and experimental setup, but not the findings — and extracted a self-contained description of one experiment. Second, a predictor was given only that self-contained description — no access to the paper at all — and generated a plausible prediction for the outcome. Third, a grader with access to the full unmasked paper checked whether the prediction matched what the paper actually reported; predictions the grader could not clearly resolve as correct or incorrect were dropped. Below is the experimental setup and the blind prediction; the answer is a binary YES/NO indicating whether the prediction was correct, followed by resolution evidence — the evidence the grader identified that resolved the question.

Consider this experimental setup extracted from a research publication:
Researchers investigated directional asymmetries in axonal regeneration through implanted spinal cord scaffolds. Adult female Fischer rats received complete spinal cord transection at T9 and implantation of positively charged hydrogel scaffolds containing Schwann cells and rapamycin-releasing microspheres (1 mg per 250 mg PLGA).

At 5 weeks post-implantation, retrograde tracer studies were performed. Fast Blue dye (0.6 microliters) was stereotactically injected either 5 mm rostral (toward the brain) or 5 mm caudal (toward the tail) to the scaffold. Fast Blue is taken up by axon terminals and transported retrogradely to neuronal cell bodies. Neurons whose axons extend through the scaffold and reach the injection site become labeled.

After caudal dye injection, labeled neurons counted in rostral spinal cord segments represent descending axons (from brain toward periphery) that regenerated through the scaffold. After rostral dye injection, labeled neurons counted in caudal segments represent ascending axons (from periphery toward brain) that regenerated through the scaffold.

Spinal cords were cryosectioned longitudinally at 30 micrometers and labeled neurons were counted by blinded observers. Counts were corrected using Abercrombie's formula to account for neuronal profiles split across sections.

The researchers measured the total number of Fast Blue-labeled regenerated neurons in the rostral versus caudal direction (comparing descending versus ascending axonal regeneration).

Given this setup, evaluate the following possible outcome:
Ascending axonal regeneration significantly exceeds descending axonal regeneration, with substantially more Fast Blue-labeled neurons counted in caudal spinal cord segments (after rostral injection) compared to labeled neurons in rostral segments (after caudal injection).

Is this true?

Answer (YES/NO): NO